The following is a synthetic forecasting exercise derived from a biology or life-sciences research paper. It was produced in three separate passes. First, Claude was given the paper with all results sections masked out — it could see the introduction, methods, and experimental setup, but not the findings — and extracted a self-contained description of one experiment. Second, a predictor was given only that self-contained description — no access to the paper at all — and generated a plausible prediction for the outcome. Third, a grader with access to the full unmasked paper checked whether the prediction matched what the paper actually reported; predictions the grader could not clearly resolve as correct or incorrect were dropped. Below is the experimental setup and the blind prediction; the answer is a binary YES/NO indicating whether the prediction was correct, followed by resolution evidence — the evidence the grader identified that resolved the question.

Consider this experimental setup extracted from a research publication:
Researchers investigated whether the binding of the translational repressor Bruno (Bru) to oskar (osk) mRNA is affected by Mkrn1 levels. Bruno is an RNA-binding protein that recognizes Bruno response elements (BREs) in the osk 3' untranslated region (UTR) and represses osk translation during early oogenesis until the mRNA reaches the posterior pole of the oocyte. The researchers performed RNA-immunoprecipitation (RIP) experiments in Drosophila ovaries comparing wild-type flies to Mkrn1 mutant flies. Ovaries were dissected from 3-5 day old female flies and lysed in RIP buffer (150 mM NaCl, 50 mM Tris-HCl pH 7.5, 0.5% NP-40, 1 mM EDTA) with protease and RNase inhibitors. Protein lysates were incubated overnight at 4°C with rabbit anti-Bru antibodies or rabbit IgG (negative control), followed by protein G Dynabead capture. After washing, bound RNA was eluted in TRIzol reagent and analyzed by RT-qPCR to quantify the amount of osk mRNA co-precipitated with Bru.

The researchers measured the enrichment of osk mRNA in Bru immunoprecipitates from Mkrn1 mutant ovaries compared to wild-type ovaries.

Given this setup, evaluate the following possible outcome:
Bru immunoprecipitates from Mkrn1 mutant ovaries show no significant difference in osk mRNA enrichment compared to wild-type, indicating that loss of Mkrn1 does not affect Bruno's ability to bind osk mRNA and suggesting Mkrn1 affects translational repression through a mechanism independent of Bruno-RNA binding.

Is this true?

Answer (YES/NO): NO